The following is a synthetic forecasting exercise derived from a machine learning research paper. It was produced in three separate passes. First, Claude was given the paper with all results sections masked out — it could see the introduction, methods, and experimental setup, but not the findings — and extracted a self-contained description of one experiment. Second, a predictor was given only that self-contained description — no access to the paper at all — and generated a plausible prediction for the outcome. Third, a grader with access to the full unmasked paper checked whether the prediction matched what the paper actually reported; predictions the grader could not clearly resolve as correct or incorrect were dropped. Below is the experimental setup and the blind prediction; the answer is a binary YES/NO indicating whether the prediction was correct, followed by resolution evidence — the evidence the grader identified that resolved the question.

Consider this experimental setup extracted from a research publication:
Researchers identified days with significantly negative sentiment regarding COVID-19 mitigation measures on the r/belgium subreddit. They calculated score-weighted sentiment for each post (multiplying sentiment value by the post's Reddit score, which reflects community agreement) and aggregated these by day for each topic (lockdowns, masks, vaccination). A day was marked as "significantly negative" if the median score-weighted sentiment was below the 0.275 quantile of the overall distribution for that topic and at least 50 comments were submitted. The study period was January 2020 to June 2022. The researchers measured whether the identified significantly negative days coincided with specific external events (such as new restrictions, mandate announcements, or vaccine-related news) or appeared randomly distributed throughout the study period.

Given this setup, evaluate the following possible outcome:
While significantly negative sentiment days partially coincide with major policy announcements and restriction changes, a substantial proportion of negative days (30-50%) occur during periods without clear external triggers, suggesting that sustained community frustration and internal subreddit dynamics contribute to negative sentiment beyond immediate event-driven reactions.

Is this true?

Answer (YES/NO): NO